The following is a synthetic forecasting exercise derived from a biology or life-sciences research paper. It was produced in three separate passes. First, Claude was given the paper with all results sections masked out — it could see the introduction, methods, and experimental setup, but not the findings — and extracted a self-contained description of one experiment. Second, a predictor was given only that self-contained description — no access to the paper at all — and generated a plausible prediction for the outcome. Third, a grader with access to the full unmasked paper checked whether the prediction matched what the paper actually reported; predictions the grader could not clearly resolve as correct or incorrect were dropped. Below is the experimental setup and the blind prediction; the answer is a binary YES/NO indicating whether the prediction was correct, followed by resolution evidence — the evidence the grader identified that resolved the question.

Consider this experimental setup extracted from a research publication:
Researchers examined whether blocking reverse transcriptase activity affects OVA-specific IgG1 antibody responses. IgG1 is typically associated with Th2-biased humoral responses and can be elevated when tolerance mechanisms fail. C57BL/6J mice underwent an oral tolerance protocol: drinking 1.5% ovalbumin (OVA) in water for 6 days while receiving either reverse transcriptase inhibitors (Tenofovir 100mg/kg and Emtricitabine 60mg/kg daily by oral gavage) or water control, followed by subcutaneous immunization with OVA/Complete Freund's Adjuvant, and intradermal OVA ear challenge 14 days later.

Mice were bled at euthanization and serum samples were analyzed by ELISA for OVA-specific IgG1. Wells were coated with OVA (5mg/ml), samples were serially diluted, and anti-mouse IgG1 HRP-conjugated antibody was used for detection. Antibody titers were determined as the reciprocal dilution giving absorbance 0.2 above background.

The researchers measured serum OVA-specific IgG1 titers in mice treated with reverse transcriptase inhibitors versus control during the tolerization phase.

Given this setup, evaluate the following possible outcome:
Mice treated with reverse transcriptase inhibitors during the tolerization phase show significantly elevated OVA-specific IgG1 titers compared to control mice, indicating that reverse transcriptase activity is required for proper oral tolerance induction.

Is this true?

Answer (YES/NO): YES